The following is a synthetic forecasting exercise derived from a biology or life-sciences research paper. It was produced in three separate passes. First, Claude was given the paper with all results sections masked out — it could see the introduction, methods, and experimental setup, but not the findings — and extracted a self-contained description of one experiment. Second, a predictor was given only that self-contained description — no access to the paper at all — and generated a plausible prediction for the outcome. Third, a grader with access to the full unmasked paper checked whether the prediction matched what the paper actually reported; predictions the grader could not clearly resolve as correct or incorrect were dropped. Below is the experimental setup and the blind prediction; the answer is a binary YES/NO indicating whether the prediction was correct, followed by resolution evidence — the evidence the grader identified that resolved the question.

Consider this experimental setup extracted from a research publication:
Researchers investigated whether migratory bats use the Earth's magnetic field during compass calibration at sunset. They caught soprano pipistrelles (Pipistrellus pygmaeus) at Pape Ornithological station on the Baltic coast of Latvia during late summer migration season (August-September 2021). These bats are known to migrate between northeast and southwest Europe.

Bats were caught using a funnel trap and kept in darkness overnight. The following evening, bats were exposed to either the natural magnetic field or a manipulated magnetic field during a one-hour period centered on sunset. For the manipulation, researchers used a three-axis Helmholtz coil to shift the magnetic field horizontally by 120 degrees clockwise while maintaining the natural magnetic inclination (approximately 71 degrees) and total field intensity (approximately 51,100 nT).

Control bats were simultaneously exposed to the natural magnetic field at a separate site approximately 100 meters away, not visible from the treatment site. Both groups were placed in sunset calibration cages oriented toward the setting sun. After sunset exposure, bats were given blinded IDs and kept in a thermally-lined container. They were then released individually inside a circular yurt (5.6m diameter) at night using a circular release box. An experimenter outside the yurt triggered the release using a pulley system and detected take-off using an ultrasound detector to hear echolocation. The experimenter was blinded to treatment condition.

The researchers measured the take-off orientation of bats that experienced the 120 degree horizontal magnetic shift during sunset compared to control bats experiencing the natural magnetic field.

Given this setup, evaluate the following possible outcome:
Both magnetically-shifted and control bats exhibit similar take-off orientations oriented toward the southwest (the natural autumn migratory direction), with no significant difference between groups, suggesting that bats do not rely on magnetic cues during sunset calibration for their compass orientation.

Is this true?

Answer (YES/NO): NO